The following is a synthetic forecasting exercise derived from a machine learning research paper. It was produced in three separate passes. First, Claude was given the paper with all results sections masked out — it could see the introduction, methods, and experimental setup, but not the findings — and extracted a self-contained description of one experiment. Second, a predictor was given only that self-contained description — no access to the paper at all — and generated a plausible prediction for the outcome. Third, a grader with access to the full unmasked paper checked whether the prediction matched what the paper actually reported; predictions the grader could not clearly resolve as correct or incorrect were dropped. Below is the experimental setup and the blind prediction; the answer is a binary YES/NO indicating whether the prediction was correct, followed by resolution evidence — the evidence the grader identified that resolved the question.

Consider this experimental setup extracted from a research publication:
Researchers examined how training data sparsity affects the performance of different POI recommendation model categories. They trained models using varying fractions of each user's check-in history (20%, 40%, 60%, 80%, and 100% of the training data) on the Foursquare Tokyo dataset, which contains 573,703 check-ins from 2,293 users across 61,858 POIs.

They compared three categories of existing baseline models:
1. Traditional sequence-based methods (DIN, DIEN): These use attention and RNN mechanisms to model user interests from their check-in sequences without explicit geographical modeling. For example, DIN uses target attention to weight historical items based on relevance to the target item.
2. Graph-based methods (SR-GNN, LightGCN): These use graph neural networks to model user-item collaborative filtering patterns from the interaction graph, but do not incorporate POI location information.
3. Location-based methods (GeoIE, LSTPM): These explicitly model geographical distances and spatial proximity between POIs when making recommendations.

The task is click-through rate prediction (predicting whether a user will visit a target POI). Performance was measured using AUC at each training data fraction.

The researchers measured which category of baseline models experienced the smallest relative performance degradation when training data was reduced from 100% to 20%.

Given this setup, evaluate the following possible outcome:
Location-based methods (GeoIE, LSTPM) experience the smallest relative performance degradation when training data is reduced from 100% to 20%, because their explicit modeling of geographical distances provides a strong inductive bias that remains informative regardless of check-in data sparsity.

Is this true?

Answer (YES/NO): YES